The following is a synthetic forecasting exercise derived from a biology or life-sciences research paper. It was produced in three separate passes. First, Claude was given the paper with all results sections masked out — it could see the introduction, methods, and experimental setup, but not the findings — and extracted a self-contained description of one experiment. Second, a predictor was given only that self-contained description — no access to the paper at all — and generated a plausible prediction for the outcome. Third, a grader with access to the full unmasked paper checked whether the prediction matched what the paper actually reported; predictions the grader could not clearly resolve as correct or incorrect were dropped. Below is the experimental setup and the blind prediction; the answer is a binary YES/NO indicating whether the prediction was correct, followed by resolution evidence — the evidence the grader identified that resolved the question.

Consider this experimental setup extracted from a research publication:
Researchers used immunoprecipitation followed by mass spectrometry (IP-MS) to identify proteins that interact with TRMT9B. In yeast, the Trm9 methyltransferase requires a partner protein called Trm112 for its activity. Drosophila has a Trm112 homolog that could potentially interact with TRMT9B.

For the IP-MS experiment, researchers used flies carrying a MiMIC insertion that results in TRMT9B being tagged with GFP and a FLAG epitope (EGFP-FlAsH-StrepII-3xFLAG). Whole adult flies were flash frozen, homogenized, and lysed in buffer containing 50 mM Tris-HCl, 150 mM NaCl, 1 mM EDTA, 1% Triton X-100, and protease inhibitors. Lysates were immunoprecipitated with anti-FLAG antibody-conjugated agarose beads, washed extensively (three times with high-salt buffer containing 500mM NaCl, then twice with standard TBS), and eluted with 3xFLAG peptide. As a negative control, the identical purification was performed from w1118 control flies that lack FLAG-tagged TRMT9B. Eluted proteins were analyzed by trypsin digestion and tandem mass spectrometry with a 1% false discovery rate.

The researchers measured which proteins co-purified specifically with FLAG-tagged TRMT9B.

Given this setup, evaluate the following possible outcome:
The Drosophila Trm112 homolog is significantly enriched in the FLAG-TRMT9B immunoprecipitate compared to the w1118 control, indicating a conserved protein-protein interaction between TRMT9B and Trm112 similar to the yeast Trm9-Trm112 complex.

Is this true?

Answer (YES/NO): YES